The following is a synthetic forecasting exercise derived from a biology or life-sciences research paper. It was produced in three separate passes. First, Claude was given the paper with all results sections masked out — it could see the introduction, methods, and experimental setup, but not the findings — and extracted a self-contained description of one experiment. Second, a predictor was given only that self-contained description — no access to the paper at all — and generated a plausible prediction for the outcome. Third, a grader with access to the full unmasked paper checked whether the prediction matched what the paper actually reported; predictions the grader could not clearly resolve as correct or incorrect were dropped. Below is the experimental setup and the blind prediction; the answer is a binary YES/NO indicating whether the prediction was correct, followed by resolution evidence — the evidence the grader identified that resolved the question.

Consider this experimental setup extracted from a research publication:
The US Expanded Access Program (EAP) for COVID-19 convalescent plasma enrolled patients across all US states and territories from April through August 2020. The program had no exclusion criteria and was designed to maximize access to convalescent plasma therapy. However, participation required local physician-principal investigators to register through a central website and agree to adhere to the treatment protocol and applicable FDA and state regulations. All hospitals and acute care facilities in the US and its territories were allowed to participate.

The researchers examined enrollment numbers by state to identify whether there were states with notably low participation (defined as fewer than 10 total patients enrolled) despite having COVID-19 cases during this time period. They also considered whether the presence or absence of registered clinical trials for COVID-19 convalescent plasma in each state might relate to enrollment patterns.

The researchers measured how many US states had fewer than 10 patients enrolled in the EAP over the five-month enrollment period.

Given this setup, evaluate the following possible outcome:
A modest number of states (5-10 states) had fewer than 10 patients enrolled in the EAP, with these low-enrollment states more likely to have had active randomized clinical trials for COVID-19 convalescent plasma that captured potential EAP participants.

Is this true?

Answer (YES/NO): NO